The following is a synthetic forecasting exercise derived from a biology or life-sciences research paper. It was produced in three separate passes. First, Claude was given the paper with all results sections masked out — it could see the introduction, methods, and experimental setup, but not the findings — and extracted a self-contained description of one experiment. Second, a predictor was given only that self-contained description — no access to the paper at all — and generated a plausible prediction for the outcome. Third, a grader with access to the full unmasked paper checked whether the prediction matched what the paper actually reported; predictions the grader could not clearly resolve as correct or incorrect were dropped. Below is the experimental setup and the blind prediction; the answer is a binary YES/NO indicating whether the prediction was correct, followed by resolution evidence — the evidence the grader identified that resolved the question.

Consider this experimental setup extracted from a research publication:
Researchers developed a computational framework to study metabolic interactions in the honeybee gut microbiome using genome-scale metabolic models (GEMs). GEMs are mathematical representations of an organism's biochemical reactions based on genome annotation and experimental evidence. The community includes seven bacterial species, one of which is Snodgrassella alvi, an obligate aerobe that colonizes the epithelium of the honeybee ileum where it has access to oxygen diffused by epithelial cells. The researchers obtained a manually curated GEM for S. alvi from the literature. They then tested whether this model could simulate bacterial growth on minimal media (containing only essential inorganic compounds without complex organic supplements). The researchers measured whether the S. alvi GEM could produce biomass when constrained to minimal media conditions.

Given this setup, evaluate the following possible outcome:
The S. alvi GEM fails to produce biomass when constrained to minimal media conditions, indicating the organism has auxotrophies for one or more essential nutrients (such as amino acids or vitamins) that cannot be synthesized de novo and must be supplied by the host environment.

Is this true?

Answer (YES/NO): YES